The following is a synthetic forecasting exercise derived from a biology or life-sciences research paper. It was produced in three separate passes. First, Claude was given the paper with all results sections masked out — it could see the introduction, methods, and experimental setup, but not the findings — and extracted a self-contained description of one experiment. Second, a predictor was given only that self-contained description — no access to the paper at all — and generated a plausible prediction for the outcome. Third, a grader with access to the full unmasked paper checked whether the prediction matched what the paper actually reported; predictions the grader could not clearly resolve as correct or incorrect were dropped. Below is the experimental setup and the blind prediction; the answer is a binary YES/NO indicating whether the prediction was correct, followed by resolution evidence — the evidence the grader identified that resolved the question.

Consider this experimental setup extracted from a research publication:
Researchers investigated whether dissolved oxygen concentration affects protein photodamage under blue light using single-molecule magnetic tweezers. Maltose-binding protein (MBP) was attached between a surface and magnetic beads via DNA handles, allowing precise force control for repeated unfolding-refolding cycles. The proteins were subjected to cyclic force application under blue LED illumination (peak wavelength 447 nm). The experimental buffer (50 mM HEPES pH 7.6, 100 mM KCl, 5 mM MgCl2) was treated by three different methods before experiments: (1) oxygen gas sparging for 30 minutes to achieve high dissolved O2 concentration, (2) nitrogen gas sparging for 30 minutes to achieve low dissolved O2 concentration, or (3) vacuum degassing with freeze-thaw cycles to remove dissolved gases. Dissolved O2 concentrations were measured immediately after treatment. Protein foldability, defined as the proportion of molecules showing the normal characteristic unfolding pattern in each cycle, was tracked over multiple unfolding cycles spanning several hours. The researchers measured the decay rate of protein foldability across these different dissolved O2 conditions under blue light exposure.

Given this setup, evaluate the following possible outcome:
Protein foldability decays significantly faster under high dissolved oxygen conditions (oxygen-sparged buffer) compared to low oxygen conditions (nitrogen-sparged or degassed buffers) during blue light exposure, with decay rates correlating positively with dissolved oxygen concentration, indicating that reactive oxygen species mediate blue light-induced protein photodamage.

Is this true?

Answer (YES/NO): YES